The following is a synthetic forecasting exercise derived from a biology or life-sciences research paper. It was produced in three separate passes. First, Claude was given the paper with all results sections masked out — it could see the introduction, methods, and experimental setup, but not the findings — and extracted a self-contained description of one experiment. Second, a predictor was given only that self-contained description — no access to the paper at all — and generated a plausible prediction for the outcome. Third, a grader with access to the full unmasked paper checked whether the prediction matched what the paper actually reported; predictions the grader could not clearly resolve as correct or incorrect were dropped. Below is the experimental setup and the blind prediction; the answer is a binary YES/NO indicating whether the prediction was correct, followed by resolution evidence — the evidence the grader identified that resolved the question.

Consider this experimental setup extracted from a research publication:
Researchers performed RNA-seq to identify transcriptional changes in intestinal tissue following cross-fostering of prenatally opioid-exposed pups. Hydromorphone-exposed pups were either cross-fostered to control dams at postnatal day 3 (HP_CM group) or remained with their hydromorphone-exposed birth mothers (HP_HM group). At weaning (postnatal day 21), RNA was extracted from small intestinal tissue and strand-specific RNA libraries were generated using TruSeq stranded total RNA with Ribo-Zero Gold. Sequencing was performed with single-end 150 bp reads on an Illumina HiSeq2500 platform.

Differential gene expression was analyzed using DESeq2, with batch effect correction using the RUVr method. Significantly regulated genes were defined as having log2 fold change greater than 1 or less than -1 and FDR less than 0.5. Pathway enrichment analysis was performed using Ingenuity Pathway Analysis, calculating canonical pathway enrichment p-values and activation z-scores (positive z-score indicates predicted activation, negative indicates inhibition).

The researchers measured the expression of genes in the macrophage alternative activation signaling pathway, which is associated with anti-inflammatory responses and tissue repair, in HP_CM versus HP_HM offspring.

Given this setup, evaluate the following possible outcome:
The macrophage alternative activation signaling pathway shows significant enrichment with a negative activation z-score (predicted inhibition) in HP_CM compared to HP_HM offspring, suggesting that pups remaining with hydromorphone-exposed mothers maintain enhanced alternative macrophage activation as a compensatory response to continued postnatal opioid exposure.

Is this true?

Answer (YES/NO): NO